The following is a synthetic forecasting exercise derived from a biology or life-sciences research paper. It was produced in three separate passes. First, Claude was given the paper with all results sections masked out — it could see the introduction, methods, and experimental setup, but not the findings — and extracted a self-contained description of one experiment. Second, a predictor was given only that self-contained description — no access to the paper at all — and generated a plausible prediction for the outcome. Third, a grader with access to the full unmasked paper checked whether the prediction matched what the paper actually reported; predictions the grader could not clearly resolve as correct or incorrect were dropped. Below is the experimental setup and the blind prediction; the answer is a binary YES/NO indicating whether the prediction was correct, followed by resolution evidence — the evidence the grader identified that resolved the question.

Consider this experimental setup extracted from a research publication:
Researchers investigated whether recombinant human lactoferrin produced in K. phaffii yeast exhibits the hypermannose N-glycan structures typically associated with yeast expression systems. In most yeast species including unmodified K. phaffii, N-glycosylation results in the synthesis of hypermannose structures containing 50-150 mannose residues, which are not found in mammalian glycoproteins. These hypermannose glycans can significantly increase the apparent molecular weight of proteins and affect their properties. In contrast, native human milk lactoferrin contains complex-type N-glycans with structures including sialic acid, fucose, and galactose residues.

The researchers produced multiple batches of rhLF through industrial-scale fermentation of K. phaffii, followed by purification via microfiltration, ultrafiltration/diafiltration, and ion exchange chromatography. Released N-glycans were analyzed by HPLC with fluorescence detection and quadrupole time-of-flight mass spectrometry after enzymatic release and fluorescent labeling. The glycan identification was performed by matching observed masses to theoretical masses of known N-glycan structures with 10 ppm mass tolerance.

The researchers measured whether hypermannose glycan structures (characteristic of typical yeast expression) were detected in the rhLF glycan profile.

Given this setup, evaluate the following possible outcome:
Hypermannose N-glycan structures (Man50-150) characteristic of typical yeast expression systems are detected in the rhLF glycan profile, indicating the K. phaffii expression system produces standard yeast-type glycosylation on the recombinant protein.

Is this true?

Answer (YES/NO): NO